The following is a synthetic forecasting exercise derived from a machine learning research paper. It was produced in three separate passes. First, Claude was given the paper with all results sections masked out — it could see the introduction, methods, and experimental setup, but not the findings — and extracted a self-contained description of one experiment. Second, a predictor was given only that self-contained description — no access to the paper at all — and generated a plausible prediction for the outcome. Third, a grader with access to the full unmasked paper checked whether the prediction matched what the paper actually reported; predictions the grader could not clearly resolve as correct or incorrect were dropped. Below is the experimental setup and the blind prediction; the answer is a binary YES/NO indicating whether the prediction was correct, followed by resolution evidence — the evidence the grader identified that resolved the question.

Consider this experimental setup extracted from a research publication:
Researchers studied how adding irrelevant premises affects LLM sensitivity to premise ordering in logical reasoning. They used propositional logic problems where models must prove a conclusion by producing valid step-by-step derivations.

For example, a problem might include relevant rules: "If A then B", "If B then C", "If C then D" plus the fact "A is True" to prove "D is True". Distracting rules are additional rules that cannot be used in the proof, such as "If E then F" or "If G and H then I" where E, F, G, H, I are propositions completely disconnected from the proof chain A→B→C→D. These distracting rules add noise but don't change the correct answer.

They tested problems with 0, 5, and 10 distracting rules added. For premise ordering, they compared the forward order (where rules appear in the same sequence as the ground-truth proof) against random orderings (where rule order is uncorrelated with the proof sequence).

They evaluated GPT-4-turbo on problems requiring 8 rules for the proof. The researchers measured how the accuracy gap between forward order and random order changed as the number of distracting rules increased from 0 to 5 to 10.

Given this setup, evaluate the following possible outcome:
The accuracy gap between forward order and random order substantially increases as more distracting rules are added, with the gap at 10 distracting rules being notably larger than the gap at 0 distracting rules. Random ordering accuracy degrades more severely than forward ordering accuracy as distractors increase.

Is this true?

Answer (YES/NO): YES